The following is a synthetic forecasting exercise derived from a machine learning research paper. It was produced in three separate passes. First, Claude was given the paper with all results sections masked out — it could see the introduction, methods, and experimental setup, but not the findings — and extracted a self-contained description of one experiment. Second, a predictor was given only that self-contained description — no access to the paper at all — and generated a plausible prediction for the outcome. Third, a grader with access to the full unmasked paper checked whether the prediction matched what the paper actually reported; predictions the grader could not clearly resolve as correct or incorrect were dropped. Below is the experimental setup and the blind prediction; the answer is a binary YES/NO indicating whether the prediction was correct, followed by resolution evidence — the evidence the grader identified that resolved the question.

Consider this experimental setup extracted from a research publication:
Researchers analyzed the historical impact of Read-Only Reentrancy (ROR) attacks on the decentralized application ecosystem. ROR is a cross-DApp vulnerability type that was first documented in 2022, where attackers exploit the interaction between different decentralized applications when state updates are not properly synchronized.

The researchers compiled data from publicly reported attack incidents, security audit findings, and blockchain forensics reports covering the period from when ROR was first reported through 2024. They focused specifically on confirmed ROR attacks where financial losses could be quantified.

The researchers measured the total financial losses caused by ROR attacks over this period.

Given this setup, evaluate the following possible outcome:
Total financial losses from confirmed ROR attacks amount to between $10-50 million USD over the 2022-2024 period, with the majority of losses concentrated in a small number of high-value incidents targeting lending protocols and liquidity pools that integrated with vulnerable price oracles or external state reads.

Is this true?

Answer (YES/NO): YES